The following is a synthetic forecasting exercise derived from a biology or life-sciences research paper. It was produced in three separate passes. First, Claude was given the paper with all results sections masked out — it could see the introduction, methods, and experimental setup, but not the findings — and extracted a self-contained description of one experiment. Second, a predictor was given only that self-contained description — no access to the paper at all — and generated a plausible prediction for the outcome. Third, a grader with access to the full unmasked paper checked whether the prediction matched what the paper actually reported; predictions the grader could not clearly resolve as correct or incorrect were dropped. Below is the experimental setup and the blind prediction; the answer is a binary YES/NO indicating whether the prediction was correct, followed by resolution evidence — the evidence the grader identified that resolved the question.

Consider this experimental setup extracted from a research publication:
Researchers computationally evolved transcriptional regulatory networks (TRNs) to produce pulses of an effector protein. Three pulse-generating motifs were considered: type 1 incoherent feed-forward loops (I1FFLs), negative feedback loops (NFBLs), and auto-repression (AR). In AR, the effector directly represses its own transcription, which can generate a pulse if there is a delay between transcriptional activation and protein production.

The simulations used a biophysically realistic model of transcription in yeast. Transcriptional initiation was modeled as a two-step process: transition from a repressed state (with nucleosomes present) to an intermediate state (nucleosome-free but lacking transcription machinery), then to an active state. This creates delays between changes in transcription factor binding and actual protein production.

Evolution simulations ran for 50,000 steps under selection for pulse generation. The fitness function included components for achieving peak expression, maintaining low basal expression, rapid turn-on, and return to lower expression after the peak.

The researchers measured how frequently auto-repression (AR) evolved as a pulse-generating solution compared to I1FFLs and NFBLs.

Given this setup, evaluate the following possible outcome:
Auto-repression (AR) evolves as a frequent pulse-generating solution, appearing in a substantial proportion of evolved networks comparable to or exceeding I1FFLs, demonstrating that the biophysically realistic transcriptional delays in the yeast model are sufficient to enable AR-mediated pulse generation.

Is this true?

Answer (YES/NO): NO